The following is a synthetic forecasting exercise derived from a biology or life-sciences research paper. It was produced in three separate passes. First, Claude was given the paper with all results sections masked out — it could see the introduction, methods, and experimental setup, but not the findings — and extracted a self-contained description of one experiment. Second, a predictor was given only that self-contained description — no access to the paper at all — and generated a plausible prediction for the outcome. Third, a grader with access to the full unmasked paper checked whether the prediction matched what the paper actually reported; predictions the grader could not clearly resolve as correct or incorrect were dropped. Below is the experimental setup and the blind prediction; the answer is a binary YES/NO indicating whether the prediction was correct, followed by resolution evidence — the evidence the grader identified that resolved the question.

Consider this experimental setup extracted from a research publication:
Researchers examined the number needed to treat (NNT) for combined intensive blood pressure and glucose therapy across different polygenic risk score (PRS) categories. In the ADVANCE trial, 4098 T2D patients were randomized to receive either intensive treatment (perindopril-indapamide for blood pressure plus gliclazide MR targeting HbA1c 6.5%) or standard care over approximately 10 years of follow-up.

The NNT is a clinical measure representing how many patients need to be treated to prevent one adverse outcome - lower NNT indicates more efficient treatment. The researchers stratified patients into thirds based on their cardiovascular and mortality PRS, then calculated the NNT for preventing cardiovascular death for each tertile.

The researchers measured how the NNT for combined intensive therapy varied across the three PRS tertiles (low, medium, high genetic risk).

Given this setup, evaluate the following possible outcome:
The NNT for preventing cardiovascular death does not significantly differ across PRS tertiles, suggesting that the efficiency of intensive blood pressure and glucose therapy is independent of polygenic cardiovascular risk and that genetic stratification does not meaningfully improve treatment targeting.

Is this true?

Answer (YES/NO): NO